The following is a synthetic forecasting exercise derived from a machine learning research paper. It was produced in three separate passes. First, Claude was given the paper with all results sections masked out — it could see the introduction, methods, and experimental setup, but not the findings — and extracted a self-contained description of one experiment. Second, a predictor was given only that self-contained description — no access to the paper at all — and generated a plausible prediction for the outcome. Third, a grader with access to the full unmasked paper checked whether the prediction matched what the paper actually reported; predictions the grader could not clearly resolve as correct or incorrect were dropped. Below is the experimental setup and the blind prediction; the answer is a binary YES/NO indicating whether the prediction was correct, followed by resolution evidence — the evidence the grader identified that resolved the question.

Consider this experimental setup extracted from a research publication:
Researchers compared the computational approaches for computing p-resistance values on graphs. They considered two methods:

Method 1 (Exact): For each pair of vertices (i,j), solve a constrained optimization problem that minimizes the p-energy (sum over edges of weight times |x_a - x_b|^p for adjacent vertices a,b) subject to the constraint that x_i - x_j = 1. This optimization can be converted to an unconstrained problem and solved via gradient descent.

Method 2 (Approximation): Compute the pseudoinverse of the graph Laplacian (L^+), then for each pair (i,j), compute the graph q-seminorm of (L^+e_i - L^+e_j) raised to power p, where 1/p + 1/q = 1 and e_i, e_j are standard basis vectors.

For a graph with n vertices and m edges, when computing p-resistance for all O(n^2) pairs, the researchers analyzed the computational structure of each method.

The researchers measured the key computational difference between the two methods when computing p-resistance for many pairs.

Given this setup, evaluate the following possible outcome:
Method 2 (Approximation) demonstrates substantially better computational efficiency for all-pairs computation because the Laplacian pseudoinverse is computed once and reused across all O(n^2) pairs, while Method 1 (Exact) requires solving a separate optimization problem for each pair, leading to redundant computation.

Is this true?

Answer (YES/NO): YES